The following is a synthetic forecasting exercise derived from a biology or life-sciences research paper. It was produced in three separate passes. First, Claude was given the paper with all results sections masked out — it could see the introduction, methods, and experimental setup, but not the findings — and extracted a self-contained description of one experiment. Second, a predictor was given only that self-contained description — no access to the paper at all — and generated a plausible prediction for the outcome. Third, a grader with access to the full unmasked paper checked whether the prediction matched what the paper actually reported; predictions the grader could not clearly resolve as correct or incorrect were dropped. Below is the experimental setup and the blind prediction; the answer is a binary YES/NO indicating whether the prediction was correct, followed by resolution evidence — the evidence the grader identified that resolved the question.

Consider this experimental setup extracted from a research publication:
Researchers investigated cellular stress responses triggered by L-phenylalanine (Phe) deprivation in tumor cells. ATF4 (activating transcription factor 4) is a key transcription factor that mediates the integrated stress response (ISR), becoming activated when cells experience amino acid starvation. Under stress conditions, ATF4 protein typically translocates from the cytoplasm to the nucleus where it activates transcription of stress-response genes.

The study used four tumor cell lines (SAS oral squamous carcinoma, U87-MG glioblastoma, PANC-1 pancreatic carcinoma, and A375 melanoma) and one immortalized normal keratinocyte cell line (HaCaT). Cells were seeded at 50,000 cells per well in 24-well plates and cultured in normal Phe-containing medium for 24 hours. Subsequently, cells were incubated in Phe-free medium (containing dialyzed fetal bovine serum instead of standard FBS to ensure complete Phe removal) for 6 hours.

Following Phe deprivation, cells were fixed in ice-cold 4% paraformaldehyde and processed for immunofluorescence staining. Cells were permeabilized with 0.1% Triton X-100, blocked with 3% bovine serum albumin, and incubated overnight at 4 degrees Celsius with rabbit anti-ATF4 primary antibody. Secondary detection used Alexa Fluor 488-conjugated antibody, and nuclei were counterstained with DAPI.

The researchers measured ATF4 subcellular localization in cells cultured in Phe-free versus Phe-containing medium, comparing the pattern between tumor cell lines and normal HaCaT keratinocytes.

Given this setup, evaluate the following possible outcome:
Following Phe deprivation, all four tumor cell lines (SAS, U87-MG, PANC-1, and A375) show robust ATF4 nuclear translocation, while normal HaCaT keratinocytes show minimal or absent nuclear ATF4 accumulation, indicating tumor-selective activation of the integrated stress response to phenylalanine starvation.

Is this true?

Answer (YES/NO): NO